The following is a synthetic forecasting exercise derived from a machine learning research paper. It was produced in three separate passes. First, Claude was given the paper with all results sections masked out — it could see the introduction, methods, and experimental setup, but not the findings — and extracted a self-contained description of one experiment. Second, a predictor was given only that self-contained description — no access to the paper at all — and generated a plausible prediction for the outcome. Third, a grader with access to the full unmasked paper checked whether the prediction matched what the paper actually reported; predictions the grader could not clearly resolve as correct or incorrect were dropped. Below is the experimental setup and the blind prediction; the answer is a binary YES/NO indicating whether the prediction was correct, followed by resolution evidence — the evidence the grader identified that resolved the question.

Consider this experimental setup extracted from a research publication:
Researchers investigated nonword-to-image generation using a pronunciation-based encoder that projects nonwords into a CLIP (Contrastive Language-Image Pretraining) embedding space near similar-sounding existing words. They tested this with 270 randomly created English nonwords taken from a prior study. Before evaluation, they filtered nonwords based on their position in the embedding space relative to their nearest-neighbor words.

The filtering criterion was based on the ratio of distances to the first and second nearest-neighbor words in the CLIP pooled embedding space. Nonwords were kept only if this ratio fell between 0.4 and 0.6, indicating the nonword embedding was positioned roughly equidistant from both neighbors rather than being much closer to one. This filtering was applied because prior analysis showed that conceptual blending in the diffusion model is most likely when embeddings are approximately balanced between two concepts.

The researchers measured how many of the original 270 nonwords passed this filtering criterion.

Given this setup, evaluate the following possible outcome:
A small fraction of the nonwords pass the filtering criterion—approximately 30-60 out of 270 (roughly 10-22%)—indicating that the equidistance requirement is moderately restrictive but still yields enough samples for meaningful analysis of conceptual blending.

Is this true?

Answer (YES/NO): NO